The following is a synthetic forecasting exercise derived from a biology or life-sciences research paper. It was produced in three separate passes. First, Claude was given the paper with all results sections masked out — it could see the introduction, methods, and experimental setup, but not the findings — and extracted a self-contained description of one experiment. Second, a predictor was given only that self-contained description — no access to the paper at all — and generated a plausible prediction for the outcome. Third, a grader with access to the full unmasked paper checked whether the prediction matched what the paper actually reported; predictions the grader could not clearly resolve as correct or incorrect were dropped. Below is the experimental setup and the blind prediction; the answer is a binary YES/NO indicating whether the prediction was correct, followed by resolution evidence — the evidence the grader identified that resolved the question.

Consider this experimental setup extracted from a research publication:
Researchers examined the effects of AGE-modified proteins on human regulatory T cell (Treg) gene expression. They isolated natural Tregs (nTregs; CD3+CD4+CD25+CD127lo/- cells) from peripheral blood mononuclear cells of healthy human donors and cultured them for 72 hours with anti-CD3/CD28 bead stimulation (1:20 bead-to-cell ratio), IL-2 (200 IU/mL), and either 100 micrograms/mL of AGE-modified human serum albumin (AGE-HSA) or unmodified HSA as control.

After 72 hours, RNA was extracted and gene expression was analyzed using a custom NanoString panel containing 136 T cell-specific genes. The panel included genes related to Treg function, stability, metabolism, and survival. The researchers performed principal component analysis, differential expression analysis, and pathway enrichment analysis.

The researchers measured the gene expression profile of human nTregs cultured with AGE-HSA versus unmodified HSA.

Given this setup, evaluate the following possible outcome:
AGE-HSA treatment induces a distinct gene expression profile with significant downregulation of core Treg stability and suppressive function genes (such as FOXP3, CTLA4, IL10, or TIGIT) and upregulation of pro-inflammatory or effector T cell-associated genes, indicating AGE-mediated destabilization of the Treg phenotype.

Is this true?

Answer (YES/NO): NO